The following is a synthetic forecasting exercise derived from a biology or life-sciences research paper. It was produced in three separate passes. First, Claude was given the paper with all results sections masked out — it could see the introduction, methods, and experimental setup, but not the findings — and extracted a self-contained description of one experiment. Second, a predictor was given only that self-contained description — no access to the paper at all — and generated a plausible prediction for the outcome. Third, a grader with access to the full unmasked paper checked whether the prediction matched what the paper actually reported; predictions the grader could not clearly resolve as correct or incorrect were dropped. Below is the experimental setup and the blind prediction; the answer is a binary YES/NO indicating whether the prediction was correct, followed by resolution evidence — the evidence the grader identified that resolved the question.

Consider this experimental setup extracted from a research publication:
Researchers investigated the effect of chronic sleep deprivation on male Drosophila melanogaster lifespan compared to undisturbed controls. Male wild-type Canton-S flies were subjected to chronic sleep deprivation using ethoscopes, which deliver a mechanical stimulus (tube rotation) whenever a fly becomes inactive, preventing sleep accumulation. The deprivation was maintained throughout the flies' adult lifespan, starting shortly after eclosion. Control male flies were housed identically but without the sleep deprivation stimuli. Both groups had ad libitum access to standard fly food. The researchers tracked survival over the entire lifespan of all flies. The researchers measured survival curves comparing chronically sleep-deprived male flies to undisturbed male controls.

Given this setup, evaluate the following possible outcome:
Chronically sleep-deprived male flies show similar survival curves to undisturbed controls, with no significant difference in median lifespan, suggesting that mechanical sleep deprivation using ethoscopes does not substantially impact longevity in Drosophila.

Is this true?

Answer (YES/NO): YES